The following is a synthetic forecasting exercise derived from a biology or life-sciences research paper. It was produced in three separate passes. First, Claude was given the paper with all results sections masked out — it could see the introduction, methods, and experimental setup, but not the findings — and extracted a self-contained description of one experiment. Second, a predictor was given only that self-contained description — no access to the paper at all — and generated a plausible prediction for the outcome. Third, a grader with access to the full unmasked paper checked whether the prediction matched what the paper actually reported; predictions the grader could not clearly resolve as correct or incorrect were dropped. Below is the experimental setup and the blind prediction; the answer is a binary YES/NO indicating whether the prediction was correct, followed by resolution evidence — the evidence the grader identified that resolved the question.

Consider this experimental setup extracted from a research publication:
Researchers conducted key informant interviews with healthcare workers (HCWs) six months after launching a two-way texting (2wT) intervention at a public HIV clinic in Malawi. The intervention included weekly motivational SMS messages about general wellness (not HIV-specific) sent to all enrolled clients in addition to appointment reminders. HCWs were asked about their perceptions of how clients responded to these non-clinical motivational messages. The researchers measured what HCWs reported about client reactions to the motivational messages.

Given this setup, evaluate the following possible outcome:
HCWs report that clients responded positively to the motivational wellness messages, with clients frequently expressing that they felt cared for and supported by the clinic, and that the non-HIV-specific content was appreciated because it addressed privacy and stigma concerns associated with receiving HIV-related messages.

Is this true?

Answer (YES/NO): NO